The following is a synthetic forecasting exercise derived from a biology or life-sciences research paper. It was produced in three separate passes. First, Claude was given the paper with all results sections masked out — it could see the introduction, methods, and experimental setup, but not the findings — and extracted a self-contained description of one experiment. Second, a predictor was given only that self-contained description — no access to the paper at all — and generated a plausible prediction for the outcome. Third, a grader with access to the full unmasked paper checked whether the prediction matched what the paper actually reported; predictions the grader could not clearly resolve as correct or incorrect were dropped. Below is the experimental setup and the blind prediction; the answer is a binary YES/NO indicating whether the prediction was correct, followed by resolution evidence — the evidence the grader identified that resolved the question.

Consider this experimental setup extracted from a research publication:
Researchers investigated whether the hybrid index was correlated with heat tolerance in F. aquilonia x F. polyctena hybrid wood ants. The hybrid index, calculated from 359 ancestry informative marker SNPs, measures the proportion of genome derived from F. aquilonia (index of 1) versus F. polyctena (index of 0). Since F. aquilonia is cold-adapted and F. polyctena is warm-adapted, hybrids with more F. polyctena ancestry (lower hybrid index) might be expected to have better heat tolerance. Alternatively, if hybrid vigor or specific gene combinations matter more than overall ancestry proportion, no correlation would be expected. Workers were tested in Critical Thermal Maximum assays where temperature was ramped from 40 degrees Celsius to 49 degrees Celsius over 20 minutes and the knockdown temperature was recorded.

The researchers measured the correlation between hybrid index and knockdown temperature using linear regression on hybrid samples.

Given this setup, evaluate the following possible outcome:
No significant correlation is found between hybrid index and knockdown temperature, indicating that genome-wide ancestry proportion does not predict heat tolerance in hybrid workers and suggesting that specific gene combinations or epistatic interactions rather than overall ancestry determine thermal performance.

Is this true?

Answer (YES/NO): YES